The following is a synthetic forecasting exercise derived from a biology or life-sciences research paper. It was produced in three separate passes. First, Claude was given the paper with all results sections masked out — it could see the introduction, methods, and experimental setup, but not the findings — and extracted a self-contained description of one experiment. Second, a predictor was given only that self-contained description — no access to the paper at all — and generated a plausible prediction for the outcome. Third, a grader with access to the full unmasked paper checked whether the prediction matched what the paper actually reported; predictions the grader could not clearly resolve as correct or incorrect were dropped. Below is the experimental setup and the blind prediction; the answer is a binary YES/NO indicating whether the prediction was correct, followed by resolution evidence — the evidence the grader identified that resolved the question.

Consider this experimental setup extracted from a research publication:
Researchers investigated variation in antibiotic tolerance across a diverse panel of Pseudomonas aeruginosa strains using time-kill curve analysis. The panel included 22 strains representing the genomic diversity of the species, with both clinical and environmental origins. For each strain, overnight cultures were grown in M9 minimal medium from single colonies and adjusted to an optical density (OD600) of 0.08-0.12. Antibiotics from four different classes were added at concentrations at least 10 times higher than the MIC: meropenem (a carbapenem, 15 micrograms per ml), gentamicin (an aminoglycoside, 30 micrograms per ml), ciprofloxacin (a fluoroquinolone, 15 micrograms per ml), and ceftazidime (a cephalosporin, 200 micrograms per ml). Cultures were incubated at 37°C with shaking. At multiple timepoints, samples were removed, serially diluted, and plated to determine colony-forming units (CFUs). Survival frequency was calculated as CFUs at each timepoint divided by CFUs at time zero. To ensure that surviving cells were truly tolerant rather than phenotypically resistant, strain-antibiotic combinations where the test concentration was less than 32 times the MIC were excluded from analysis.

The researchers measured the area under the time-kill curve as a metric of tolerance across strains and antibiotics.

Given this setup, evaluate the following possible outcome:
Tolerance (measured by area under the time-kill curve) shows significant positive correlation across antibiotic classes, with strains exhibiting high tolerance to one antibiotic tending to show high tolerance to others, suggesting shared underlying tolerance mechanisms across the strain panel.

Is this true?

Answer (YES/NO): NO